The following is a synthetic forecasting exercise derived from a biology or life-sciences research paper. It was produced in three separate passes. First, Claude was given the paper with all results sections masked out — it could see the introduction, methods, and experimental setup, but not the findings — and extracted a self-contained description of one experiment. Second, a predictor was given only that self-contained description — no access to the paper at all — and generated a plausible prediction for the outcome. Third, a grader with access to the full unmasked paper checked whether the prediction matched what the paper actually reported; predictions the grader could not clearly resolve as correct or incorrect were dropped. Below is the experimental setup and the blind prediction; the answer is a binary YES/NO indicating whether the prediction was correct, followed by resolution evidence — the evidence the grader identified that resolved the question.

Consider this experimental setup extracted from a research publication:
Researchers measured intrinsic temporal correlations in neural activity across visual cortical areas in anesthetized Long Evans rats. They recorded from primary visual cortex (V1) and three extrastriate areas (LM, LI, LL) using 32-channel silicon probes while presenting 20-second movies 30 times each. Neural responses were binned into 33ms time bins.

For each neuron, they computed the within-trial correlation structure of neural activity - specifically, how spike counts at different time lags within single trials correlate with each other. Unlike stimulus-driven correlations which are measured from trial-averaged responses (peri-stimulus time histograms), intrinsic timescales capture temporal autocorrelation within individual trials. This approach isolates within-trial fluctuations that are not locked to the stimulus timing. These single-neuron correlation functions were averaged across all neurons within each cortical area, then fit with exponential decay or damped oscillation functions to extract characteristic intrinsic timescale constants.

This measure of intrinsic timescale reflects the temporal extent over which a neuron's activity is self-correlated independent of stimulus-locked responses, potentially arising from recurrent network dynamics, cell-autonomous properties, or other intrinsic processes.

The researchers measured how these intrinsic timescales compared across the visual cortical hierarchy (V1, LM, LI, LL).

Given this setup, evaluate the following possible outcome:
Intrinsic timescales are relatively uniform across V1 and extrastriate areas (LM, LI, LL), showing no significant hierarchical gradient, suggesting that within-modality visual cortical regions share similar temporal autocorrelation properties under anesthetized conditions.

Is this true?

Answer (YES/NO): NO